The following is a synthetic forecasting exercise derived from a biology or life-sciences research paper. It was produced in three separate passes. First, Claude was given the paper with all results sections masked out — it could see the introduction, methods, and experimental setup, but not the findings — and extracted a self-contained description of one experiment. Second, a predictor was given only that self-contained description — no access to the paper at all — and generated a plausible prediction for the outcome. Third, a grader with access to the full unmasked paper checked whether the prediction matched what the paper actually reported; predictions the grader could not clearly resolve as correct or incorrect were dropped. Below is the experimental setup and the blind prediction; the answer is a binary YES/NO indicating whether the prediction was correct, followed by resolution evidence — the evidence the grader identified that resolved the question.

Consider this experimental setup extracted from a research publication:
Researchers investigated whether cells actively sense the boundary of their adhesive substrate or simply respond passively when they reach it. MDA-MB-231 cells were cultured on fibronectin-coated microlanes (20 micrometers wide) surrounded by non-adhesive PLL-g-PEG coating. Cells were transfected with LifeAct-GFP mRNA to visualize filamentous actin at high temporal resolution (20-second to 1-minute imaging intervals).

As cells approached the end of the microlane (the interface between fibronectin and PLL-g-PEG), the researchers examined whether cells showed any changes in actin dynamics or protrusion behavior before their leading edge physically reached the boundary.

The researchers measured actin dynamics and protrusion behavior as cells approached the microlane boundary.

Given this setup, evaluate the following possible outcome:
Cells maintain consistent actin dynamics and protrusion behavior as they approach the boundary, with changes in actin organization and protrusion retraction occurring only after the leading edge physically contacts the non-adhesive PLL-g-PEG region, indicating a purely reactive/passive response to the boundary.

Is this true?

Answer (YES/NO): YES